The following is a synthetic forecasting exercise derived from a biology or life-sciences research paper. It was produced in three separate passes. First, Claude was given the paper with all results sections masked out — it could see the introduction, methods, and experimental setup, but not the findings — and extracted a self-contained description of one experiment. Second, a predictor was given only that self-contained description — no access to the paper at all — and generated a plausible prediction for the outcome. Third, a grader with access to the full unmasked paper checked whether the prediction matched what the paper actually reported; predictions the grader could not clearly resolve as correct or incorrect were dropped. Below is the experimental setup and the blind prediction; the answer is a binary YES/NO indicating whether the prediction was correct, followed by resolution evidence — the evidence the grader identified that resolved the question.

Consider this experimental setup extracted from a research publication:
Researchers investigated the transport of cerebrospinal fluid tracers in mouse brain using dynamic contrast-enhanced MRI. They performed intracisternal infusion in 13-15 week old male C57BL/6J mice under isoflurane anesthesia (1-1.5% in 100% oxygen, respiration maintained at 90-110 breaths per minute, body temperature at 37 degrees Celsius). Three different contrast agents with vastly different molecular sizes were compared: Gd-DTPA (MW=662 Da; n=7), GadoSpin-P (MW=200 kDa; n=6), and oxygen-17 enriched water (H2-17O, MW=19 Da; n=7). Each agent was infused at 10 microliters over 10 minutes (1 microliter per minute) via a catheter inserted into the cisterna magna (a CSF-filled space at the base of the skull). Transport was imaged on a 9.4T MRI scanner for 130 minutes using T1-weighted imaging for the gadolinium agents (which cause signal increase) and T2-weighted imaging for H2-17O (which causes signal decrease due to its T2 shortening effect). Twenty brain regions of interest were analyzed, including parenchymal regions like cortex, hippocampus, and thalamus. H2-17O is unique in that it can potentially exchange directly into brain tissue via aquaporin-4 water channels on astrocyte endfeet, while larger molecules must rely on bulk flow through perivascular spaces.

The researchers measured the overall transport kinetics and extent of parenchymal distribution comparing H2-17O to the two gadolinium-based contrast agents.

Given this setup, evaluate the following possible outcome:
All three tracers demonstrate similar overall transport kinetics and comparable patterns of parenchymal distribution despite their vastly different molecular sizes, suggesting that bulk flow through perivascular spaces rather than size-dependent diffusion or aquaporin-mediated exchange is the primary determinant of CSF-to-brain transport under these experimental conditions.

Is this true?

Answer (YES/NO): NO